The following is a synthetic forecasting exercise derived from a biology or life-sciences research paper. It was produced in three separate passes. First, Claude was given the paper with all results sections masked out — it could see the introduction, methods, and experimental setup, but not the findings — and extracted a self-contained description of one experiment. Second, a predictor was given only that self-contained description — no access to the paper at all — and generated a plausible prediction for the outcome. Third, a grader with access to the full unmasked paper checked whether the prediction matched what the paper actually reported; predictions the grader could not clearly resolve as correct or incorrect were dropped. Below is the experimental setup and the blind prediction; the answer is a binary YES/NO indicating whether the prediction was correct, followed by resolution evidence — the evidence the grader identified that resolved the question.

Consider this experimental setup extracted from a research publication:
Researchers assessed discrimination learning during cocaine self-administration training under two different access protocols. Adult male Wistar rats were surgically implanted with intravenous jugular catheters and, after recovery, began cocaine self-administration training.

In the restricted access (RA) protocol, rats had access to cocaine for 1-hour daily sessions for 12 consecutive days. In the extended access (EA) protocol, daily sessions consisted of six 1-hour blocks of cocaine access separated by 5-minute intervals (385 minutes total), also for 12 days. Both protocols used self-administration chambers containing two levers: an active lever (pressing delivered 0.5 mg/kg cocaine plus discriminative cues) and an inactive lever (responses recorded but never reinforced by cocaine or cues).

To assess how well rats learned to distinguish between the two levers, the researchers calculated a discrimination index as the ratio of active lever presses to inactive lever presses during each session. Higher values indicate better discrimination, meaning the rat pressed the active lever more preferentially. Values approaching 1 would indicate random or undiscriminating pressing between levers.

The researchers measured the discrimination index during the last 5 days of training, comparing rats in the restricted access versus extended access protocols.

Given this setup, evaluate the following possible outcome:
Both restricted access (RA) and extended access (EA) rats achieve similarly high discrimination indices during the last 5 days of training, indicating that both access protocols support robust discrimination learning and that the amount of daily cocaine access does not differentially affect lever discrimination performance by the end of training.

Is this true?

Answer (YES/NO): NO